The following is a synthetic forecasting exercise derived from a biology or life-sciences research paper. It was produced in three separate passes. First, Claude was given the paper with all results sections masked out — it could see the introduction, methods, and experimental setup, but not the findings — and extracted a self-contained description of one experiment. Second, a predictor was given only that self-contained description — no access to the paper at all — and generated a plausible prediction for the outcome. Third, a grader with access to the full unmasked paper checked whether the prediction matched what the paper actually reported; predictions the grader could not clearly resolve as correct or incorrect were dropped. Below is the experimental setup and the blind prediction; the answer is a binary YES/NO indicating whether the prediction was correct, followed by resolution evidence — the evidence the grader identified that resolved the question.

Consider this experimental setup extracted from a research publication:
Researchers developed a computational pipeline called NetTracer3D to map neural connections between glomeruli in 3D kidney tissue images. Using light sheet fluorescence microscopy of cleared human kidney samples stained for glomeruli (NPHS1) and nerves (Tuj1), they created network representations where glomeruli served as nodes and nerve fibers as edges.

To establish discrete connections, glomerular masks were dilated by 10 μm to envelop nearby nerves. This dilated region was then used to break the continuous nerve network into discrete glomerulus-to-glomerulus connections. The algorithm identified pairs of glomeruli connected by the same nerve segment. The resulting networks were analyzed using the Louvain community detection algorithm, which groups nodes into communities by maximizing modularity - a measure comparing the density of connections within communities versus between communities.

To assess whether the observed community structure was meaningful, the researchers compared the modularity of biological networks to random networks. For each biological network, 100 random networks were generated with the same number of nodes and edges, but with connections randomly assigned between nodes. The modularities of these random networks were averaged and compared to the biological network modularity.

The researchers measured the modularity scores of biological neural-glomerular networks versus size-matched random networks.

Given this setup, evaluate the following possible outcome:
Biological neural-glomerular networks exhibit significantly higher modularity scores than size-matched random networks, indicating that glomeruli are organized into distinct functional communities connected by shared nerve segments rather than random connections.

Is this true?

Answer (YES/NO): NO